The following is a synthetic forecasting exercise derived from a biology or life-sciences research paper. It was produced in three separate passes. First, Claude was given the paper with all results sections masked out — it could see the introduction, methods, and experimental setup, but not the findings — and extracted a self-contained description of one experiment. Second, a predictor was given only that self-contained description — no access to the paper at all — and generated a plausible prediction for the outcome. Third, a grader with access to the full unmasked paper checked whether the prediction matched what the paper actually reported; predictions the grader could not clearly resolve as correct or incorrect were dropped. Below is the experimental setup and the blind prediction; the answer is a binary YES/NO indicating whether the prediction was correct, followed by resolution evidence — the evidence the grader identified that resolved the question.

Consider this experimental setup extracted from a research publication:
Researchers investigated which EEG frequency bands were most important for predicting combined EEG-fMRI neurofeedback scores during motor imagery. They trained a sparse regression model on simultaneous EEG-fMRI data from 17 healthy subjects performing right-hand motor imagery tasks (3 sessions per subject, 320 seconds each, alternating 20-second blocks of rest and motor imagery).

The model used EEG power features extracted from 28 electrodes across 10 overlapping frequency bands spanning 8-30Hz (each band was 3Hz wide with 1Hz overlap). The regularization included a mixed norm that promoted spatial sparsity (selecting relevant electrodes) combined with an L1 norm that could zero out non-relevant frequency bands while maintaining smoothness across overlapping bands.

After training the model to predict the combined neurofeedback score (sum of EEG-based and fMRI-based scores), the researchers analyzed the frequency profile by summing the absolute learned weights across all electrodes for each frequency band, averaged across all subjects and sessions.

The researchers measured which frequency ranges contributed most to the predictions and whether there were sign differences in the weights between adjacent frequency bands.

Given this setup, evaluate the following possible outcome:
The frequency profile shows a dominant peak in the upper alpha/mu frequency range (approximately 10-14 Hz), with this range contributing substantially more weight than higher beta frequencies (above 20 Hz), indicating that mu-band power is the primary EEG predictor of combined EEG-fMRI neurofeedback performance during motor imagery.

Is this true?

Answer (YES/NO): NO